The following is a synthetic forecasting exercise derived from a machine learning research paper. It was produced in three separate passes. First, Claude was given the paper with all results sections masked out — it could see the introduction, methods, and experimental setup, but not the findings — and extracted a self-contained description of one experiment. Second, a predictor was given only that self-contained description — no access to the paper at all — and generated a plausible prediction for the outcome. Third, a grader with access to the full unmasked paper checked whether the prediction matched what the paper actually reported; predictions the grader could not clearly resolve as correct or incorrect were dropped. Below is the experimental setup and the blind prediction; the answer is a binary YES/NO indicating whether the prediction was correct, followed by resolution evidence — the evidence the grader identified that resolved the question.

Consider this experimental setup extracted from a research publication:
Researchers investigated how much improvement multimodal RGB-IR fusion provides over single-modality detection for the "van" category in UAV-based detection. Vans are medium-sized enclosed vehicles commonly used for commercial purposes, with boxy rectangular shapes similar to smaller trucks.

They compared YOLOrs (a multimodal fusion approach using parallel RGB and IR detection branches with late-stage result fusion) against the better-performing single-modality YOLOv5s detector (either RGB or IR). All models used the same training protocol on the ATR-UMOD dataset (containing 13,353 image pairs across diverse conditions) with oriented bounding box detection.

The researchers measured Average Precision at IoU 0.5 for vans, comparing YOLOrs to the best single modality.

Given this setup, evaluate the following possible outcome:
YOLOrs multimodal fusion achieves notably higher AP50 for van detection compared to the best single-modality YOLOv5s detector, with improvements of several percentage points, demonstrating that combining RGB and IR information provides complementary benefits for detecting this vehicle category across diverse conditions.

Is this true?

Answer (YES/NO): YES